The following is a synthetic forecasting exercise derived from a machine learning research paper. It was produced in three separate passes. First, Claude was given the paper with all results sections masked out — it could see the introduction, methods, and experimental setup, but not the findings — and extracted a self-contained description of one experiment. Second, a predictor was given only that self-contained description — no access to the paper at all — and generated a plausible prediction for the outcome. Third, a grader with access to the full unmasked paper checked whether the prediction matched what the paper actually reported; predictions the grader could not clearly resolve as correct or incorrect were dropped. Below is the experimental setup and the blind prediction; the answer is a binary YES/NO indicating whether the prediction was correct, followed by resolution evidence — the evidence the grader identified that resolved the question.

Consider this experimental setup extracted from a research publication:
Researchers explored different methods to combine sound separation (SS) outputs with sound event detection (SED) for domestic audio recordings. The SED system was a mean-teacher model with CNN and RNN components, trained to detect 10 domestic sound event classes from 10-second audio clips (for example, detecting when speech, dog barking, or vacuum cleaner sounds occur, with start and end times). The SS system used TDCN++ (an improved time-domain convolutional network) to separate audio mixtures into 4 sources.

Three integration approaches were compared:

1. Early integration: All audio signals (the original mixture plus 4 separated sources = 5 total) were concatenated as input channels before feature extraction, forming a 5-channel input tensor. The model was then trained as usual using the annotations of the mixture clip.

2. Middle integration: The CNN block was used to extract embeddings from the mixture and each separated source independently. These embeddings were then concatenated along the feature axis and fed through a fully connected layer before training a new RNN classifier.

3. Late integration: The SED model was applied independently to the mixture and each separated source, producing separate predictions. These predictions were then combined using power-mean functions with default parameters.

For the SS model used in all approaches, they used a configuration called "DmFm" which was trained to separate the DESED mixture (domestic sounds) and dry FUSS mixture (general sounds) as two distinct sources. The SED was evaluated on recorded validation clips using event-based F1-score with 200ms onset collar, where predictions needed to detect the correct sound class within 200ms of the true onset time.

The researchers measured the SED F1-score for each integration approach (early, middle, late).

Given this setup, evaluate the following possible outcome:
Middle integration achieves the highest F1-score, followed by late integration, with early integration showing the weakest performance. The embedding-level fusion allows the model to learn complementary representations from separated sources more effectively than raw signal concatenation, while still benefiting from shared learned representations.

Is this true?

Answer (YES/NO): NO